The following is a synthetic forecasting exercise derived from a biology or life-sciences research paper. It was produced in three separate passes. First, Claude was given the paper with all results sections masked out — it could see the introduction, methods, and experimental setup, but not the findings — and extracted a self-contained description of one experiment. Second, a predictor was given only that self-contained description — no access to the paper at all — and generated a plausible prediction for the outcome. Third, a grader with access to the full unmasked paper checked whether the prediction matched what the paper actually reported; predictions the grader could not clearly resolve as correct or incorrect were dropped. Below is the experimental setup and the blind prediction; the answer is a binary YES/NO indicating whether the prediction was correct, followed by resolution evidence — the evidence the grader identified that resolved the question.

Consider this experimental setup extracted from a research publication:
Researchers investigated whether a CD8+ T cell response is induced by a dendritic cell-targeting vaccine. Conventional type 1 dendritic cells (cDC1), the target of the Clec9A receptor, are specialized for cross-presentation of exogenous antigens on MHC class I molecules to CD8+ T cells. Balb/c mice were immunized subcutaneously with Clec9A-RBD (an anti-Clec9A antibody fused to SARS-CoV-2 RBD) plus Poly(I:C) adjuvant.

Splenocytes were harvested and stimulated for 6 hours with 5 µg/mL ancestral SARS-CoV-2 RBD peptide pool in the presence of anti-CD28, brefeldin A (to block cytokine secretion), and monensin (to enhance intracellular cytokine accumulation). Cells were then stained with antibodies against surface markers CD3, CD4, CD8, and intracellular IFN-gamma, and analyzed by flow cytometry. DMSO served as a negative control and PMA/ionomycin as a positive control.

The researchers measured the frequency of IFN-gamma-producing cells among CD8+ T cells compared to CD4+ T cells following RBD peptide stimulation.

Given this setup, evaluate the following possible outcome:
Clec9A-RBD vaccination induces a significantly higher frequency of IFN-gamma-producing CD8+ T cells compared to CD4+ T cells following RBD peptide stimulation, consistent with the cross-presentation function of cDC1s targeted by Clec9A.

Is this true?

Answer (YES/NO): YES